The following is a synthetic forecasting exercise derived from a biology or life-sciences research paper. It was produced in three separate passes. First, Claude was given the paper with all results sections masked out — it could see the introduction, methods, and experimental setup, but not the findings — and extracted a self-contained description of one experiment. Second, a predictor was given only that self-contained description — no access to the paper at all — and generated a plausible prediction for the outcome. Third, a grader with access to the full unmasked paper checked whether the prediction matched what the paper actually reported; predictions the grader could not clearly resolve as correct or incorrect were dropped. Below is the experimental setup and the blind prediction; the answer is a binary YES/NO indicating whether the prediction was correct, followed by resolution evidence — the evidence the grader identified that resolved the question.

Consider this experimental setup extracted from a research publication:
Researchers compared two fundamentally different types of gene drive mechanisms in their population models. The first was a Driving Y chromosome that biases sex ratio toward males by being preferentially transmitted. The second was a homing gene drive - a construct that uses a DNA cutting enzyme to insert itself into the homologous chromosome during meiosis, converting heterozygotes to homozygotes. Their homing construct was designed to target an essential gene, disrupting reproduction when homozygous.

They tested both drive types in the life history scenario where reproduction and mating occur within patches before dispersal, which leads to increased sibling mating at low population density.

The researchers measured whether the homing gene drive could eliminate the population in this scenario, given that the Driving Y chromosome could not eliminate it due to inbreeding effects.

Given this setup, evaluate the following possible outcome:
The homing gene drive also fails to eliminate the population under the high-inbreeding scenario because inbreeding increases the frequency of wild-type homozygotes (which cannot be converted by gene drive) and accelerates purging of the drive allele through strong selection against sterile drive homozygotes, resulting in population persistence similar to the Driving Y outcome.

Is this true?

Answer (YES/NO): NO